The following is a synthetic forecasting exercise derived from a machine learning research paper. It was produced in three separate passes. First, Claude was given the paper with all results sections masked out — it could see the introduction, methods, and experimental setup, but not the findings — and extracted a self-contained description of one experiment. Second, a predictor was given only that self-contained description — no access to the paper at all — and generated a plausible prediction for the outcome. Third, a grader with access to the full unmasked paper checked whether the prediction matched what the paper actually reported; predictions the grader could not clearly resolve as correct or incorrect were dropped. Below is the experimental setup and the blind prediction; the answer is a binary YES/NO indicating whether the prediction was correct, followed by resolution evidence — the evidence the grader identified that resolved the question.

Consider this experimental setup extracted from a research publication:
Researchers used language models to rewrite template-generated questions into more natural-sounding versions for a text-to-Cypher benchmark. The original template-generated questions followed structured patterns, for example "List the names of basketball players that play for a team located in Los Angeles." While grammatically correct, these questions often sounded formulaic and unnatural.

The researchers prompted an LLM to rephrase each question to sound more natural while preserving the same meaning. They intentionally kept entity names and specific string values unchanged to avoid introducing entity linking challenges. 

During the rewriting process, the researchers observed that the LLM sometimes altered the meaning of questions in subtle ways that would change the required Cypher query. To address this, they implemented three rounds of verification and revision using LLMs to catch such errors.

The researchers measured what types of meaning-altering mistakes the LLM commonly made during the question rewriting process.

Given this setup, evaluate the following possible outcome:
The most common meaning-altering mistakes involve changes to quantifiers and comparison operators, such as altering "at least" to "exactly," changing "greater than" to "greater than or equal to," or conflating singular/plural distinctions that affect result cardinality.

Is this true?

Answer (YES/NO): NO